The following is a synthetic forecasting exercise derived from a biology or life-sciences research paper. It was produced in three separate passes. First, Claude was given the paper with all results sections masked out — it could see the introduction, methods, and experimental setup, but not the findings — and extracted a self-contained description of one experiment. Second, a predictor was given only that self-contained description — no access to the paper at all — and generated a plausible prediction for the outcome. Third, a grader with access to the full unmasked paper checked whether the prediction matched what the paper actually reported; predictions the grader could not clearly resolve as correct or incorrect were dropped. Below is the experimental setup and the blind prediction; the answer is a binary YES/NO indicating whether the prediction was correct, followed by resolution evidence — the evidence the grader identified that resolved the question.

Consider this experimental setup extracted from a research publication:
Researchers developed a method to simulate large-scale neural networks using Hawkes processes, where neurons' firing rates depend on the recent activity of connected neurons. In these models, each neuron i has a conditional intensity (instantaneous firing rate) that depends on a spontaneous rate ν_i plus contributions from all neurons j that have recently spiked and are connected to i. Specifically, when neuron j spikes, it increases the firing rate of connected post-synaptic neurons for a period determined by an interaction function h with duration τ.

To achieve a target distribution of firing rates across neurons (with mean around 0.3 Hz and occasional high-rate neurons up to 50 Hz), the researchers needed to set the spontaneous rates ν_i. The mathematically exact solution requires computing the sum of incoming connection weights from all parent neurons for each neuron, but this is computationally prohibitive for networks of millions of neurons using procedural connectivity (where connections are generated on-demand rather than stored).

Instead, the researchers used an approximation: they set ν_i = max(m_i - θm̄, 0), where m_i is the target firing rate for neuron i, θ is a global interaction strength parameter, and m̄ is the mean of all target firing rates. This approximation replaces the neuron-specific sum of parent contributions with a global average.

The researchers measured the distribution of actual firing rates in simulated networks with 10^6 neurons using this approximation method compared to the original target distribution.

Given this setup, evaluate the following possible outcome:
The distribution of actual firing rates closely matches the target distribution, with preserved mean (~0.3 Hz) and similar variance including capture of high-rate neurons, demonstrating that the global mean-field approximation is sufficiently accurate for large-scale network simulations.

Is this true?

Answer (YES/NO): YES